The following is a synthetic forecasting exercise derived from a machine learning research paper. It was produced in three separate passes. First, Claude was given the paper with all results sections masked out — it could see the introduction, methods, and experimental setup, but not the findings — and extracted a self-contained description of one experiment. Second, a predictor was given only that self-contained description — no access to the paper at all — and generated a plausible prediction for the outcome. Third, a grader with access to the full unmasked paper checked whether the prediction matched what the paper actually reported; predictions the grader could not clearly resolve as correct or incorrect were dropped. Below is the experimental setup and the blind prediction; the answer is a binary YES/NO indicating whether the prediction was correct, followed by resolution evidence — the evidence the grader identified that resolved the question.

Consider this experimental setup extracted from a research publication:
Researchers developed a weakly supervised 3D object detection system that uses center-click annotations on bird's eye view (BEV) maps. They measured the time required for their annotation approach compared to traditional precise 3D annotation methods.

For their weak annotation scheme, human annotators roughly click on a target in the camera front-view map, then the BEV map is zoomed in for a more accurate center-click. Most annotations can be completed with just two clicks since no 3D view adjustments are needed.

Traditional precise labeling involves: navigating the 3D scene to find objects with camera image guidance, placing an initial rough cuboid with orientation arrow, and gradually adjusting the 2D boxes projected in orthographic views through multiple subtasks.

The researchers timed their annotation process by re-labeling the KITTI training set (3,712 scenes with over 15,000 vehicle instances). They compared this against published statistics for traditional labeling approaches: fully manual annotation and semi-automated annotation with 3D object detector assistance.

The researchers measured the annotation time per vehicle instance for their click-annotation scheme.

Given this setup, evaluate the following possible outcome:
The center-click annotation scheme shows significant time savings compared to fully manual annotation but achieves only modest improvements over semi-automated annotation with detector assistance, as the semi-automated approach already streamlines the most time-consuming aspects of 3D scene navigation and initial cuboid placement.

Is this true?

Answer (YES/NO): NO